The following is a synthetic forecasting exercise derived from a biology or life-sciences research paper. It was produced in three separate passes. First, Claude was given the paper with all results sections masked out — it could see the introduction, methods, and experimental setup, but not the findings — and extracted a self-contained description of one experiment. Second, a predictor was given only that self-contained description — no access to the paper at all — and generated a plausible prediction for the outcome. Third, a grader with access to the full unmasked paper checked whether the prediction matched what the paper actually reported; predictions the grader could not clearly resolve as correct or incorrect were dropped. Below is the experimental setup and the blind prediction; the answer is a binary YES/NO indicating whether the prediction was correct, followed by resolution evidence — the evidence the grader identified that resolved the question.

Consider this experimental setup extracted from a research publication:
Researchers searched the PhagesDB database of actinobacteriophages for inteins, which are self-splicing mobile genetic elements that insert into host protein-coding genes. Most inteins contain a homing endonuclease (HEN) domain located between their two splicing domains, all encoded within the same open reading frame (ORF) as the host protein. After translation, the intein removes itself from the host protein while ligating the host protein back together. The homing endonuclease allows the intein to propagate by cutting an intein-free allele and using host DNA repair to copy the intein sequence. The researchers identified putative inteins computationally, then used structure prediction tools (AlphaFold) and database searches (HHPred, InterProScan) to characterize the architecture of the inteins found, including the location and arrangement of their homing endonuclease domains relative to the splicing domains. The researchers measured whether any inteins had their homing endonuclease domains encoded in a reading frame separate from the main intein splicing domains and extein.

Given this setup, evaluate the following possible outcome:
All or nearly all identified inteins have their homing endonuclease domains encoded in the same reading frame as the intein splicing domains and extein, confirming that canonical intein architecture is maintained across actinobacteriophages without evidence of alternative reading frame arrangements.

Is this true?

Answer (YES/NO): NO